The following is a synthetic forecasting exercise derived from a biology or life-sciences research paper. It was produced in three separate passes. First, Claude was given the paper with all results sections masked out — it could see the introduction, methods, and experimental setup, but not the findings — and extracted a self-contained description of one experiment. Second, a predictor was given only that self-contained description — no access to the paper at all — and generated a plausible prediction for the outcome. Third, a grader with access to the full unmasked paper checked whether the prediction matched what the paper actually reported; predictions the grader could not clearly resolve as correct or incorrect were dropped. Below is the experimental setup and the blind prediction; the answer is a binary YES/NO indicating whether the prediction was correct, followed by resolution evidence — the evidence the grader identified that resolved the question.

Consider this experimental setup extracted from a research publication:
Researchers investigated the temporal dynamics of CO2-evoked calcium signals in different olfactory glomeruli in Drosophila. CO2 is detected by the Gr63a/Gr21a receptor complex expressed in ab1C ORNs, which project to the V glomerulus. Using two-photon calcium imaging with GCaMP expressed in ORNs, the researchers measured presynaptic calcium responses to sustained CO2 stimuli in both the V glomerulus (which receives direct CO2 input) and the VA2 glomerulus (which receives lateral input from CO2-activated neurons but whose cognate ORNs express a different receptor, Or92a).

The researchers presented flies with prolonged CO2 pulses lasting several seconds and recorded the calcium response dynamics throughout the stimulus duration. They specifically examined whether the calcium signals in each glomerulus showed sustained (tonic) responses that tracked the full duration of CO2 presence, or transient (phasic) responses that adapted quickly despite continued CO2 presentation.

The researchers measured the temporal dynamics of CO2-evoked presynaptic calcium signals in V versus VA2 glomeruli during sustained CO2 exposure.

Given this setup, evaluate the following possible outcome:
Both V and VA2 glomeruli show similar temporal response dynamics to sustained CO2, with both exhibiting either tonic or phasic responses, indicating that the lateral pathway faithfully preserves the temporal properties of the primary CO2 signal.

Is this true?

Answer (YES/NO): NO